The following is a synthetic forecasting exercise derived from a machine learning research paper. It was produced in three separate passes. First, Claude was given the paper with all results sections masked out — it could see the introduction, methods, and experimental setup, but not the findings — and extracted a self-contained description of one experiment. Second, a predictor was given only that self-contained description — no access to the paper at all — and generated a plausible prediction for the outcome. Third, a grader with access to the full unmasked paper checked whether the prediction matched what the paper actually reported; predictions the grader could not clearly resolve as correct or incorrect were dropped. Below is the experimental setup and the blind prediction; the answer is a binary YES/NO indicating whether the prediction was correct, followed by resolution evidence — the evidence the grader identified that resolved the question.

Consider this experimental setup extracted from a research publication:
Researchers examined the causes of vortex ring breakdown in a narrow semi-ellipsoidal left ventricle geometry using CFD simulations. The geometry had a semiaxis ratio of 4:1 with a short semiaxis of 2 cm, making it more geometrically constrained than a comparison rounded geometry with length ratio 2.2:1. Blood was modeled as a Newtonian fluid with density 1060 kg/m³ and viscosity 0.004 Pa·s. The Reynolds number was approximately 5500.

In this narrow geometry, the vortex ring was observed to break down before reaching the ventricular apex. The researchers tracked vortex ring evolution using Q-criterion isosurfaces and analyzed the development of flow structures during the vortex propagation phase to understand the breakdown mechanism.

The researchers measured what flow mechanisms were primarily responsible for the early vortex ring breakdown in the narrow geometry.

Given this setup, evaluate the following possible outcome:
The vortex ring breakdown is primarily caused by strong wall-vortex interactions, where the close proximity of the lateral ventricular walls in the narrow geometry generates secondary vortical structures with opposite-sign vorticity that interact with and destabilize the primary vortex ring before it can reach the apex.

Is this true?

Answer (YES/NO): YES